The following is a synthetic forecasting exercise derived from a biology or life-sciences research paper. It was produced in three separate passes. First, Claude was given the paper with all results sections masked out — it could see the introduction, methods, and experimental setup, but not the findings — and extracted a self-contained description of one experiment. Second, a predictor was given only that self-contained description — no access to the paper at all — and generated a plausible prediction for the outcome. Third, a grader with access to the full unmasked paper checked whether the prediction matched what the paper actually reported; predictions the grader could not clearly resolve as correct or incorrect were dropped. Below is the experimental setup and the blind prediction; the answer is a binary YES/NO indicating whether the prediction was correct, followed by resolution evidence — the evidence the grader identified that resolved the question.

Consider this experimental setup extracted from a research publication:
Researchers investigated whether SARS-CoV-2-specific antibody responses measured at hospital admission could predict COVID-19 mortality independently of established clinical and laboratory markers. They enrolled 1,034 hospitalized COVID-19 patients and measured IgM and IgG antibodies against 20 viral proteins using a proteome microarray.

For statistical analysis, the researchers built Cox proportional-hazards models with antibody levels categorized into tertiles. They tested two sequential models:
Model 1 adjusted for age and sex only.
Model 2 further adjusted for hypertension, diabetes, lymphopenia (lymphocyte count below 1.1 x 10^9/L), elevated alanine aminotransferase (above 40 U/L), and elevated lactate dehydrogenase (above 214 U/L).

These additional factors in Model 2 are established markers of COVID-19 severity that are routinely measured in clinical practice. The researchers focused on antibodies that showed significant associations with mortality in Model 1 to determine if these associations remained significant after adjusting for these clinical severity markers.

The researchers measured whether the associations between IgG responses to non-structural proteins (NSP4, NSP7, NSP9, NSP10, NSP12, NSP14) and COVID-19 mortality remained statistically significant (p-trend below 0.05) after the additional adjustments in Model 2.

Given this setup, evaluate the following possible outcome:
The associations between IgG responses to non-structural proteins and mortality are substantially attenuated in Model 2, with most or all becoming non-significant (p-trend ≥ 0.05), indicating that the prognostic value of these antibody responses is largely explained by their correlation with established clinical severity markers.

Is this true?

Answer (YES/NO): NO